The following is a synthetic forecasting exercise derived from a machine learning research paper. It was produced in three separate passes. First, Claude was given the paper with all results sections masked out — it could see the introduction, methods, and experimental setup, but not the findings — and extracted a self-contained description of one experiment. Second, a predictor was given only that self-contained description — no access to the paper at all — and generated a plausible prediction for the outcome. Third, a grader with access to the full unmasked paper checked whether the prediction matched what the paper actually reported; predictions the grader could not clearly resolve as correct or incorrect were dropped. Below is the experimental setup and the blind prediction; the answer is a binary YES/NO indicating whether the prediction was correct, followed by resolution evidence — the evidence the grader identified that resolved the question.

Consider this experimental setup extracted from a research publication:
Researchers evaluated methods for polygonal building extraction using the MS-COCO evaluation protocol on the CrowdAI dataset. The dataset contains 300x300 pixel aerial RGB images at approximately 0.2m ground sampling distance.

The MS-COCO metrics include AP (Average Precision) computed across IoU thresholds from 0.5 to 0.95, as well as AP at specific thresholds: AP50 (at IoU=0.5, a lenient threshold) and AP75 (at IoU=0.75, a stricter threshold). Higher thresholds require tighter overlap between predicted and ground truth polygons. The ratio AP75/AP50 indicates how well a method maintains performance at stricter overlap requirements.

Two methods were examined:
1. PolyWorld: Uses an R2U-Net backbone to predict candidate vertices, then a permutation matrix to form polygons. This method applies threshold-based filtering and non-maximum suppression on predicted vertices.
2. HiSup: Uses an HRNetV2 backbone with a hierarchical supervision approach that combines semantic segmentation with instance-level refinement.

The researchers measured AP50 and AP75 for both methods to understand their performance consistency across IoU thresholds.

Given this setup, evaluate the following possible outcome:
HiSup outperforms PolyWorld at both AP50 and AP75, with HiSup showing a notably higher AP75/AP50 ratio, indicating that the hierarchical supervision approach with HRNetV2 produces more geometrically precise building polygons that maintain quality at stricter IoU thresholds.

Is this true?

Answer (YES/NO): YES